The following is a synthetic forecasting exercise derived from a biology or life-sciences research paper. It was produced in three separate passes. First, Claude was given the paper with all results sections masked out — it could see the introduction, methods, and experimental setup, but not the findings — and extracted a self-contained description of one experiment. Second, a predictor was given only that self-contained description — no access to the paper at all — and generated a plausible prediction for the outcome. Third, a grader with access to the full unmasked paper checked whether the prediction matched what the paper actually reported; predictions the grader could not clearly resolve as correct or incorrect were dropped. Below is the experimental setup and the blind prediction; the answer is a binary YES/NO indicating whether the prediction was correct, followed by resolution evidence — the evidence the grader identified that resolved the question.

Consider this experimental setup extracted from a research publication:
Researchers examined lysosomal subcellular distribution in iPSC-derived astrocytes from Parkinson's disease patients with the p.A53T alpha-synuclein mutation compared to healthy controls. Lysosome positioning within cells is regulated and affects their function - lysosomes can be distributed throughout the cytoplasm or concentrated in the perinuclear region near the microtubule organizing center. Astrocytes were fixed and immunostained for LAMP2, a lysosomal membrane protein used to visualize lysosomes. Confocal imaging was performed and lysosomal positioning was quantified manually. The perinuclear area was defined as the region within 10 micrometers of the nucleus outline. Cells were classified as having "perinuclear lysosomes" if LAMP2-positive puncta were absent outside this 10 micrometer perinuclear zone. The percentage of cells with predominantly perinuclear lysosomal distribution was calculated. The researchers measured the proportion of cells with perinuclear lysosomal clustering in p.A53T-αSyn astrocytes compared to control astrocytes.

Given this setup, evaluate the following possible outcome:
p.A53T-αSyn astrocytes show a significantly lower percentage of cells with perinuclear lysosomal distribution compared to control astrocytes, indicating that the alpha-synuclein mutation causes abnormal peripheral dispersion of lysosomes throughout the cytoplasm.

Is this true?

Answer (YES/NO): YES